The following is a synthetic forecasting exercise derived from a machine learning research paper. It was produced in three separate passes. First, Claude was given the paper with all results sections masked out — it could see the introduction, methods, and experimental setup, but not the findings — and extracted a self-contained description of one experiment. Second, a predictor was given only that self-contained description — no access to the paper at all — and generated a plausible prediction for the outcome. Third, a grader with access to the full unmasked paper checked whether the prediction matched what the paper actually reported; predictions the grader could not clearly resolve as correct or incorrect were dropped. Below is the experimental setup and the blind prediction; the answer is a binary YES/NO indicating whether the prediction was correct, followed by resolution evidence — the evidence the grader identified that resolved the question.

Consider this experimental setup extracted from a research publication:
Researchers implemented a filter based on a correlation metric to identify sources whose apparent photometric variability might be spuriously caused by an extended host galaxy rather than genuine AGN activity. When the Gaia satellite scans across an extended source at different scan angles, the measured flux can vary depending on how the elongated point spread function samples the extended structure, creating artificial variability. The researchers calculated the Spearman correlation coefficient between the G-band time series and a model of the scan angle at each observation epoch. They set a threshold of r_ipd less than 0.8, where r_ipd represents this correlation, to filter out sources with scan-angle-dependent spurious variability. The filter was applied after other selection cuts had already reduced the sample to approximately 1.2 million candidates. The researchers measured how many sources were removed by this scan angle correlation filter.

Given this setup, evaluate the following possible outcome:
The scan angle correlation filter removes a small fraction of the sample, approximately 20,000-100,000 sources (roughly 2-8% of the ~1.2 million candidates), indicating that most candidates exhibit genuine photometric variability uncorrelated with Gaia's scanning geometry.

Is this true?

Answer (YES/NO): NO